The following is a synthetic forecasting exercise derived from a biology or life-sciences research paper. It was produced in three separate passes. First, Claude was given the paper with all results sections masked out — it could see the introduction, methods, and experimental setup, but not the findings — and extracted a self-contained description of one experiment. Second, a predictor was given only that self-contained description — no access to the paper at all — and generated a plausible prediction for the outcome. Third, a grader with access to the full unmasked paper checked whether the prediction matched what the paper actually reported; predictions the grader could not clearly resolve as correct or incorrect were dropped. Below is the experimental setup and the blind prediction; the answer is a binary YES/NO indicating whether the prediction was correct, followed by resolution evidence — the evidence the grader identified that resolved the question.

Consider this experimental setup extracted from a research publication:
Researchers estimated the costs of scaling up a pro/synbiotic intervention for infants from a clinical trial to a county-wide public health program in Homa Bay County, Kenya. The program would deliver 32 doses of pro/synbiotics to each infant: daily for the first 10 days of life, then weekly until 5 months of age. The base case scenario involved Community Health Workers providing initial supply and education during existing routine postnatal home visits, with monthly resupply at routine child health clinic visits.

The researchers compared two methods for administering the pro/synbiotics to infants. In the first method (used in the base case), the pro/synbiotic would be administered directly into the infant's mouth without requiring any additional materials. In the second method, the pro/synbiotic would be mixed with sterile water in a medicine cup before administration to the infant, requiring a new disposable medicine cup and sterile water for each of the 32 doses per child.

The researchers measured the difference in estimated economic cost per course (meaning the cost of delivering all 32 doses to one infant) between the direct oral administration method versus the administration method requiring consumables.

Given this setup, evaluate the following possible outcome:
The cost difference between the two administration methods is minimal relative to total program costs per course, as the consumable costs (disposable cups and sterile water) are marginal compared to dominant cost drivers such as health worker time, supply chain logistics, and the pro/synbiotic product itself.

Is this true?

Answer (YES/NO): NO